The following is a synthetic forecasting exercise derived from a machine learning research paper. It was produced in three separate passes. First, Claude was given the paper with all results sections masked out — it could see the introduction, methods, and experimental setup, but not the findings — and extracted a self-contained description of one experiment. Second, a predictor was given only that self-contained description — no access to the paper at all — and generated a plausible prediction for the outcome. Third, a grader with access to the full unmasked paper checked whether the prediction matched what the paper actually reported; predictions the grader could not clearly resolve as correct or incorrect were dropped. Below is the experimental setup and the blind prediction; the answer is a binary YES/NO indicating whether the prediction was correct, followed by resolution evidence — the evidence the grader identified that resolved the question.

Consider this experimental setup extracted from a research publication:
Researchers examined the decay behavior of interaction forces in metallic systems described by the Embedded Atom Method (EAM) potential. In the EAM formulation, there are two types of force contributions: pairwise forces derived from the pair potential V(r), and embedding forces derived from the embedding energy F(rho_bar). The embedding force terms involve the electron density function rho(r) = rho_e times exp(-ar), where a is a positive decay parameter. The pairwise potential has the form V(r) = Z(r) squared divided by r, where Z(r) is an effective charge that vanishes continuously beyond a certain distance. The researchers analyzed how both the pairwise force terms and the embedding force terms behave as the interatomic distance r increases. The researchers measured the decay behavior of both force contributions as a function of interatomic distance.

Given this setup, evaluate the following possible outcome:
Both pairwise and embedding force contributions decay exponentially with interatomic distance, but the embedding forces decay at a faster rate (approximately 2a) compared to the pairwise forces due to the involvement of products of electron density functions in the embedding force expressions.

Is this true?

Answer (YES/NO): NO